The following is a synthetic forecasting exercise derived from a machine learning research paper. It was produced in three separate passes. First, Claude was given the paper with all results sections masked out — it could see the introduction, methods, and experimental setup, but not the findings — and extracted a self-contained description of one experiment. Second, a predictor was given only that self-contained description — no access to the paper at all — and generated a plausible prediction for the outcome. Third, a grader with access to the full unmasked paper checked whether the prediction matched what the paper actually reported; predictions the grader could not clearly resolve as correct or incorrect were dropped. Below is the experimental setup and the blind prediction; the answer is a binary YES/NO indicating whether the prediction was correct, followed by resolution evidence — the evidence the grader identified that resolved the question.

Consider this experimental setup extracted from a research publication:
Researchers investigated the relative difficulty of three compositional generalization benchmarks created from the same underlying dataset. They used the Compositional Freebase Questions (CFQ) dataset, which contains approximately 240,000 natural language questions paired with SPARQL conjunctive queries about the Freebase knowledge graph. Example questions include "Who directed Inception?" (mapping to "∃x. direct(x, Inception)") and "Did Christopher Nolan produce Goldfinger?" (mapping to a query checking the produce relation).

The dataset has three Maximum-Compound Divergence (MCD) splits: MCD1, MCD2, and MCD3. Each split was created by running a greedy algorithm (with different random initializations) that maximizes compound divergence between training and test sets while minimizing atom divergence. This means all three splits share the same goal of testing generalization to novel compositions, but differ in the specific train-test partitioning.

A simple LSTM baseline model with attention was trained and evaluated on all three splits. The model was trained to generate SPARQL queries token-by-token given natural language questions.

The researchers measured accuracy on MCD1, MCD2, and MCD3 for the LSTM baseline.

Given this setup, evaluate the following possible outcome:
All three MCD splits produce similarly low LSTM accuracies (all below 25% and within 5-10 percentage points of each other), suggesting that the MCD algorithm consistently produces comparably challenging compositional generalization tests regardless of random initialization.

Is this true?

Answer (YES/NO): NO